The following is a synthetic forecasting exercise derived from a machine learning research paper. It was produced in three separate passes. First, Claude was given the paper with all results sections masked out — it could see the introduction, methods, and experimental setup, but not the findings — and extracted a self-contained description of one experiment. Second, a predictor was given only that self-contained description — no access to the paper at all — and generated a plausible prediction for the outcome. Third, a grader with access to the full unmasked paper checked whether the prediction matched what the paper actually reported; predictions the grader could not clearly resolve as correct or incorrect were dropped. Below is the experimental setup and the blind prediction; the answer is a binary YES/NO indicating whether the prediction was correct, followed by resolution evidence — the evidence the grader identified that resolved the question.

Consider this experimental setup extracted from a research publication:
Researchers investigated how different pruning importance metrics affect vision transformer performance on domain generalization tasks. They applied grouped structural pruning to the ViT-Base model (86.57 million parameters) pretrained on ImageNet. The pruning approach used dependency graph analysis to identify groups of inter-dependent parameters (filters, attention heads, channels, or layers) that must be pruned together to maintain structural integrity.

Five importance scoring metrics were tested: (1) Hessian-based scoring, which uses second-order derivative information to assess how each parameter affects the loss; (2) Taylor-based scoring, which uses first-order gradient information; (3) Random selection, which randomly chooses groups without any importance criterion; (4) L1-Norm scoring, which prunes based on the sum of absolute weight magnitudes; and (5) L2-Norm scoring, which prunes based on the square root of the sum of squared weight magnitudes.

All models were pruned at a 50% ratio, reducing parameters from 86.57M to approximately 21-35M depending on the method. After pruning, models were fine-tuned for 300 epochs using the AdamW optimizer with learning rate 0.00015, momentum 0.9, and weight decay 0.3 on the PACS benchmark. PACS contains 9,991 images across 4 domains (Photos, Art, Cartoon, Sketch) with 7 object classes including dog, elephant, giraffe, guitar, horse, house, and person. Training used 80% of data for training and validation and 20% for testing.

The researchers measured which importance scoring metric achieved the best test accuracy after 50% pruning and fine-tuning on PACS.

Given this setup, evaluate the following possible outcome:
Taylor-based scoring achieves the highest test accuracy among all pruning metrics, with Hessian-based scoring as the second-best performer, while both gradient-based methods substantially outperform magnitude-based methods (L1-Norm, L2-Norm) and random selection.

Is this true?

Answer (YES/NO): NO